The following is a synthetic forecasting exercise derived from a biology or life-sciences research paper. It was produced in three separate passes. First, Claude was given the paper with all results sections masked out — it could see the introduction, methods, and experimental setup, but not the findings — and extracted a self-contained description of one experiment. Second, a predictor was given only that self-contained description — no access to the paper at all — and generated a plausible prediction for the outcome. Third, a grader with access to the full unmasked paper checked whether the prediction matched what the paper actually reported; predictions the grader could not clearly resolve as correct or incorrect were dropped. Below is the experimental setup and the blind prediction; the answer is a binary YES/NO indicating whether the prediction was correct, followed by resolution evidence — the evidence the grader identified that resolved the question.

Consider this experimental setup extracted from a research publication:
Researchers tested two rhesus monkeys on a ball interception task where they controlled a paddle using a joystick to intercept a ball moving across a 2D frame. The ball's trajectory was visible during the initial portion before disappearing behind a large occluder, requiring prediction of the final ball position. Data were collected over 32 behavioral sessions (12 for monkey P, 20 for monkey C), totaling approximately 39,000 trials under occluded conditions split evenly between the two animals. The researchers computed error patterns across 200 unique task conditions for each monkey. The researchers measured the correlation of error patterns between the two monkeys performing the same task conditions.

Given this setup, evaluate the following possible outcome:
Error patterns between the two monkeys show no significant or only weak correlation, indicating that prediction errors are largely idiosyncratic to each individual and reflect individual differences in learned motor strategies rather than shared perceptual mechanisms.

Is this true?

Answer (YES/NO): NO